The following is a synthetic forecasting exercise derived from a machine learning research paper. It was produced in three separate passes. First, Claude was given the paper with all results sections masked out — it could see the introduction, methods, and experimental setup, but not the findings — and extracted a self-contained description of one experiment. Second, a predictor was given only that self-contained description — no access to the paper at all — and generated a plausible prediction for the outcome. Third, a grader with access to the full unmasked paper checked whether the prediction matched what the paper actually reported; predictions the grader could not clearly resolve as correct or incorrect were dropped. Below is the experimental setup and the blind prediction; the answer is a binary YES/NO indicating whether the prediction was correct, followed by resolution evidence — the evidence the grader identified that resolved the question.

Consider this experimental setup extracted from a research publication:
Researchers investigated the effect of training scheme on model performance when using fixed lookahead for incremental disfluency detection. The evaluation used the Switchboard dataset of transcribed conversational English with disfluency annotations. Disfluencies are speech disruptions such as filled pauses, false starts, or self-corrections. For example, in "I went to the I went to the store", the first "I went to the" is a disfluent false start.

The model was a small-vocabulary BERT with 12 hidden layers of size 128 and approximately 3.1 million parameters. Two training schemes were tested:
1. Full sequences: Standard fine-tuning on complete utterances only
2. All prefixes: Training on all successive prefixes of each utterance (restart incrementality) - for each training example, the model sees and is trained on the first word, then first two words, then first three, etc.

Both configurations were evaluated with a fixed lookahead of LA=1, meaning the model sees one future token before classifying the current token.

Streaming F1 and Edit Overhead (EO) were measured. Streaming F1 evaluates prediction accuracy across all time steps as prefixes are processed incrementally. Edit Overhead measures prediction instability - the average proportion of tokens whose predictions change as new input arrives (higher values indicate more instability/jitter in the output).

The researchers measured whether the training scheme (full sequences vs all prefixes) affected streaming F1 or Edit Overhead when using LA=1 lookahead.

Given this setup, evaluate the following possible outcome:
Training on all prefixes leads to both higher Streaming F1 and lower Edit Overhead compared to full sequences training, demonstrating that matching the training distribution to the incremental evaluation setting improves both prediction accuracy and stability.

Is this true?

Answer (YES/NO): NO